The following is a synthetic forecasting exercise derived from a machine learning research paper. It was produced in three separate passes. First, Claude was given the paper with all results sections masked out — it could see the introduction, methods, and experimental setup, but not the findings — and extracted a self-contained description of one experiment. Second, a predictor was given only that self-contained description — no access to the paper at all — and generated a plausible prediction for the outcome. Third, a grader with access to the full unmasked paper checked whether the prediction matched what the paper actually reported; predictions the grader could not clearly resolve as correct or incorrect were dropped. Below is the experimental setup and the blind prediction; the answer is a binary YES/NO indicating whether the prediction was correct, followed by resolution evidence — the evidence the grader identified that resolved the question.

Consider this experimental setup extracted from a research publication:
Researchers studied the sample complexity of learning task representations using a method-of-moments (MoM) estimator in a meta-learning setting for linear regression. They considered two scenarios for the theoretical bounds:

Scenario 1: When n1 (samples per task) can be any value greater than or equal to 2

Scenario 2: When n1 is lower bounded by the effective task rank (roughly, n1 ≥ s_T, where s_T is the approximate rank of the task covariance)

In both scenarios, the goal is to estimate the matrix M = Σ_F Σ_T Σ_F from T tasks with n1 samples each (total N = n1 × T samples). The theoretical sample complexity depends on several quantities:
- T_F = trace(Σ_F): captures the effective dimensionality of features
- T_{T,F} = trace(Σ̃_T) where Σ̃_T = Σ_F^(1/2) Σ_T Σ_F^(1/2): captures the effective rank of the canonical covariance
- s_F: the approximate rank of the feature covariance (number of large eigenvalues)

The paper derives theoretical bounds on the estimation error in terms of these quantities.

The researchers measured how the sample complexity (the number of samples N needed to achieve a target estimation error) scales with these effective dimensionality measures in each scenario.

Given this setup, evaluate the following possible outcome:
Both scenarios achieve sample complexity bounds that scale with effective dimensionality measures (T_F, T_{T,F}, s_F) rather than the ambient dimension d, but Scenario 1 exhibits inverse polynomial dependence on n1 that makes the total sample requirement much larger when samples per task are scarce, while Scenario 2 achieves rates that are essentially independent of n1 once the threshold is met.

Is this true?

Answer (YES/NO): NO